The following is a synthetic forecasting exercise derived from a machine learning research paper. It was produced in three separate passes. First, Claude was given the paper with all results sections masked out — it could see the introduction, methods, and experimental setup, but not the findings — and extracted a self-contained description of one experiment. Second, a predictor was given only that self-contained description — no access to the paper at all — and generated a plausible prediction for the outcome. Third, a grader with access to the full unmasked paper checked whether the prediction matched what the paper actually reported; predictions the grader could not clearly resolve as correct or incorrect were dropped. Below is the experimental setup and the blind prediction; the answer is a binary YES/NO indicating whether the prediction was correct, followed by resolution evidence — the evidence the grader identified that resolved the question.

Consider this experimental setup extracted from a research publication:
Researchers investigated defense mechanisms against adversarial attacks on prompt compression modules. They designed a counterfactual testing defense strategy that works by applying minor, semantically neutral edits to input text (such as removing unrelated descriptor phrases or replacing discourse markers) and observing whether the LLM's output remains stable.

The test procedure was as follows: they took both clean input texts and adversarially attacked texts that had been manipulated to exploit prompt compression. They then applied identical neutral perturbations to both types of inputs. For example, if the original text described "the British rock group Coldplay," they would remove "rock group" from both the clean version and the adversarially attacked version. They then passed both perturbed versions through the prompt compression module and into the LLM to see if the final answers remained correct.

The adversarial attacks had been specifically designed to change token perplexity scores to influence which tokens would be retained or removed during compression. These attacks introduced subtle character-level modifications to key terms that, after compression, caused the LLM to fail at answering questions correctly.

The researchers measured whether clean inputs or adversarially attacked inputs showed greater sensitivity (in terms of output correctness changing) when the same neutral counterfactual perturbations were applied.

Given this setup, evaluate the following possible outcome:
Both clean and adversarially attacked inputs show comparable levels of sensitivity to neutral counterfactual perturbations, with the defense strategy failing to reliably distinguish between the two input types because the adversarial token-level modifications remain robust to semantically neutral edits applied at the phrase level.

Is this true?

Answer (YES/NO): NO